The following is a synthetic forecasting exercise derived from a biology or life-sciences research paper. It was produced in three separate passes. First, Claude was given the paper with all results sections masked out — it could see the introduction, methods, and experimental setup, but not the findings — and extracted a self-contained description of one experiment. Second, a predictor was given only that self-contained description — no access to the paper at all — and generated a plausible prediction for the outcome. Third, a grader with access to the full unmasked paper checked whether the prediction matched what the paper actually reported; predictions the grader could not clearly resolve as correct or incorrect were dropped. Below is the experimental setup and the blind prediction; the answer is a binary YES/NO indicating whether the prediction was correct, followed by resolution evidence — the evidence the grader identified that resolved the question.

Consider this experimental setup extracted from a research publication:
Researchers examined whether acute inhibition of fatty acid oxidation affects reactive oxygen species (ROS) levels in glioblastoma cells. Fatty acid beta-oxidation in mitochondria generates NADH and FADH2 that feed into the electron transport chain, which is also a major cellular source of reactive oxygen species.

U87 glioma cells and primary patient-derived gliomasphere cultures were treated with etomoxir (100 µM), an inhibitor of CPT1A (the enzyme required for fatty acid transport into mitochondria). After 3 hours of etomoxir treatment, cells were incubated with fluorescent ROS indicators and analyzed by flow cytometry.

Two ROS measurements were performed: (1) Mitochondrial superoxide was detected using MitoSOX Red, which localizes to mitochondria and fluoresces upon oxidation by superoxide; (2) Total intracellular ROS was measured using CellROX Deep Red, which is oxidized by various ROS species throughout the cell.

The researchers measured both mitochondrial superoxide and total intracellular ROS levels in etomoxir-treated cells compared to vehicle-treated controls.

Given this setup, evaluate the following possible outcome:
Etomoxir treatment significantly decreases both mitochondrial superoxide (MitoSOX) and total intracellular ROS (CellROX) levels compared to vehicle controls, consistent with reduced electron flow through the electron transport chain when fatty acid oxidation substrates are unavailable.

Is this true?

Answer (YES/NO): NO